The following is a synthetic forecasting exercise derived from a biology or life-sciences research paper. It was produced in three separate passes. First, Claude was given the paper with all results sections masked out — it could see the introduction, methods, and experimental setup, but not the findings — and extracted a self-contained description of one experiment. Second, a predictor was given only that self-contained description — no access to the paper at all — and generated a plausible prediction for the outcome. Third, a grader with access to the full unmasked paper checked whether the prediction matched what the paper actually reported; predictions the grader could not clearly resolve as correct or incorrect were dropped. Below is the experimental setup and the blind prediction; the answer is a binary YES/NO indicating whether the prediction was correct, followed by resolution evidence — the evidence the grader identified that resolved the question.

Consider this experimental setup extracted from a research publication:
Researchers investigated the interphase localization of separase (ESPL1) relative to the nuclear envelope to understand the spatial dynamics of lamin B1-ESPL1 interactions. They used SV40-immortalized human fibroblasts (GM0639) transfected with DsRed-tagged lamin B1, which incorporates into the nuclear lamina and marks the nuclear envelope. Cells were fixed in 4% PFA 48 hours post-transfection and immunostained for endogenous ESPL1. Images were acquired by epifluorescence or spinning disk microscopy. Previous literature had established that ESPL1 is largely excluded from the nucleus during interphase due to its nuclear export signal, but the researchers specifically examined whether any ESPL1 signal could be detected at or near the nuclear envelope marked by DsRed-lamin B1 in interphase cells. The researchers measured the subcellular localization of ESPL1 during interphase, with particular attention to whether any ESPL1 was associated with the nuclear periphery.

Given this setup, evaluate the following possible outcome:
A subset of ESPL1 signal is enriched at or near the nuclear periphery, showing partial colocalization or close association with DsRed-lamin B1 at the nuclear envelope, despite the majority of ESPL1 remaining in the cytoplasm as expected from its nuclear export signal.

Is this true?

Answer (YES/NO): YES